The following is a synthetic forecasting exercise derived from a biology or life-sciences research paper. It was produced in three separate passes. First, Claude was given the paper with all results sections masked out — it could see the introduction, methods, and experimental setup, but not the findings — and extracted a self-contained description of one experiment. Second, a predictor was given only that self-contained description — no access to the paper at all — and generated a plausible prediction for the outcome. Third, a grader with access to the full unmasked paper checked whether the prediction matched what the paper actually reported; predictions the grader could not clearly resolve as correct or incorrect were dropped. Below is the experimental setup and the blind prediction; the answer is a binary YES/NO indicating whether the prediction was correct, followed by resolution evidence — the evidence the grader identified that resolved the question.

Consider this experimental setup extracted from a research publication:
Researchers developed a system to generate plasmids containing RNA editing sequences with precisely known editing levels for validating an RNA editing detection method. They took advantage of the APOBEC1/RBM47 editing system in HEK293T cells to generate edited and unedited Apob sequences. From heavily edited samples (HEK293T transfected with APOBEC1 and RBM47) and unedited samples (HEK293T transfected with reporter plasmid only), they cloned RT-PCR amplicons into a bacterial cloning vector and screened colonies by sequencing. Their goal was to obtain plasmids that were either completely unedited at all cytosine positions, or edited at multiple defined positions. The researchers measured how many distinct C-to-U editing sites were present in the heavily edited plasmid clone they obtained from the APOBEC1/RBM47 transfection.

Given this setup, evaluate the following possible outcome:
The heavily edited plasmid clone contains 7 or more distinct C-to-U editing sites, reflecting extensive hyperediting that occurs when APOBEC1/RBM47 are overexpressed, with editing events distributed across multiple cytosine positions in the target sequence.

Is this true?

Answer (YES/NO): NO